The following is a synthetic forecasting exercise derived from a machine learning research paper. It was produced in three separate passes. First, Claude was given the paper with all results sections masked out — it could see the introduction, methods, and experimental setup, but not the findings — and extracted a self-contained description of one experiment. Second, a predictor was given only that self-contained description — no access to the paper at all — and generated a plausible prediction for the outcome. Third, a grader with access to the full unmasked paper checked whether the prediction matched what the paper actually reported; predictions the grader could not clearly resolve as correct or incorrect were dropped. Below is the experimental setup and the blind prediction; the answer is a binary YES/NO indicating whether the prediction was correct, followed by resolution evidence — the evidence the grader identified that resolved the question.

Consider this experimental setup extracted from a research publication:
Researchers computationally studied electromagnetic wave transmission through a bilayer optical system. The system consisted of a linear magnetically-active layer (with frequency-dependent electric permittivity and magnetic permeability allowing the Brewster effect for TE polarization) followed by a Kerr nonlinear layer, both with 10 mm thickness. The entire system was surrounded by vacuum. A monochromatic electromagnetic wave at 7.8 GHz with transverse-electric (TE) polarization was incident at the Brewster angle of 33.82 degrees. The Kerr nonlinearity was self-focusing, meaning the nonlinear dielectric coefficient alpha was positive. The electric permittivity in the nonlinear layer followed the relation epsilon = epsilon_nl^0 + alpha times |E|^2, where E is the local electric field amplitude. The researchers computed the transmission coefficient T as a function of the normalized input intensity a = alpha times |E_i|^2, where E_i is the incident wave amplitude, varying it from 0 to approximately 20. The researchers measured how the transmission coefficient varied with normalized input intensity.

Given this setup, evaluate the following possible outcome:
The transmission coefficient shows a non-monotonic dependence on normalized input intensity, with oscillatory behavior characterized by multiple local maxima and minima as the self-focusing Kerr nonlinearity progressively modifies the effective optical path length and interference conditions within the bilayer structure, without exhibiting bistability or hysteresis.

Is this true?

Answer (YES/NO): YES